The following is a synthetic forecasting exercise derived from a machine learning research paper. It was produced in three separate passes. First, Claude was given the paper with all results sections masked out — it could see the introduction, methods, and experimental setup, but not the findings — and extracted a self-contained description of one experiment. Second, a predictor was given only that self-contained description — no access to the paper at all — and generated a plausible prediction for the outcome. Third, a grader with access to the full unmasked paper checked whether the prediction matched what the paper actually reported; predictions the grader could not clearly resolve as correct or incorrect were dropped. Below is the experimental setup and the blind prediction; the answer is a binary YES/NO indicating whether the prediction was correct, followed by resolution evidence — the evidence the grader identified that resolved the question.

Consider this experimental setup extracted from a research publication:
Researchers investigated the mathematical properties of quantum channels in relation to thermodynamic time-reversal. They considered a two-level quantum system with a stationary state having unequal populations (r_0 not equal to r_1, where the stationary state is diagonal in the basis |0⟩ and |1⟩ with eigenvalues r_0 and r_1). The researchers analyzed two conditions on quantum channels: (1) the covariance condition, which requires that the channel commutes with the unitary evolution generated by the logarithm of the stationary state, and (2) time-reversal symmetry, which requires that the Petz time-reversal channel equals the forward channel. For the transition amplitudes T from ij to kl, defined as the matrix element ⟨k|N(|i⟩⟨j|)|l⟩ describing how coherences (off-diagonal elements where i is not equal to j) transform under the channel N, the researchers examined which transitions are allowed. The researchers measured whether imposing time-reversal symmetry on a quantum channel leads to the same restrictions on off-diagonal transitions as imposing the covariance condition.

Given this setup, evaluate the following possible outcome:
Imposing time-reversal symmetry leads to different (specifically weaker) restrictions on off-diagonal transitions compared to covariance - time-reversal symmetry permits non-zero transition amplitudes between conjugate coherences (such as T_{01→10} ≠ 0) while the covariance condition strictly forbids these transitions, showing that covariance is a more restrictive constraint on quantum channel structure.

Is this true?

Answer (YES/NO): YES